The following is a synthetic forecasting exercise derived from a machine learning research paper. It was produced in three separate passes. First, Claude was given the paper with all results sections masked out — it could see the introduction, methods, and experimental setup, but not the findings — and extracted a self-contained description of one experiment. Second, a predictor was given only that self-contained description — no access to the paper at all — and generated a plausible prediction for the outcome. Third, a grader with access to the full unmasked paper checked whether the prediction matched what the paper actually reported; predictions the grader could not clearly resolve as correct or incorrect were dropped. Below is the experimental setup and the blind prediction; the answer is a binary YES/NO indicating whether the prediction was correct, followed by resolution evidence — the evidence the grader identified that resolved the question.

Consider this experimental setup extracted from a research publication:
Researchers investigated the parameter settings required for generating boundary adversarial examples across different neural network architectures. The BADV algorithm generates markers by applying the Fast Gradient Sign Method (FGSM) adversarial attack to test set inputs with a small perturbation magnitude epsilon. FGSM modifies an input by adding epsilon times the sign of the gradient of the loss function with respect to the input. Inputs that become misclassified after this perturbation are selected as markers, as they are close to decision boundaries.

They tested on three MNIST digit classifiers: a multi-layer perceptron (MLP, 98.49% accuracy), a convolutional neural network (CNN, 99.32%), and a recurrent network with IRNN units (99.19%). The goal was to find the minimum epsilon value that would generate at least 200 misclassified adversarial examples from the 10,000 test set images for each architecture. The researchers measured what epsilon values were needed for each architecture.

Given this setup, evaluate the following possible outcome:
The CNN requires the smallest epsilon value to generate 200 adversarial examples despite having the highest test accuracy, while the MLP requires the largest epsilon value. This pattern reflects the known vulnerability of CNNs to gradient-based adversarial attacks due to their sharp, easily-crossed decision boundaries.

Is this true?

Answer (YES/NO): NO